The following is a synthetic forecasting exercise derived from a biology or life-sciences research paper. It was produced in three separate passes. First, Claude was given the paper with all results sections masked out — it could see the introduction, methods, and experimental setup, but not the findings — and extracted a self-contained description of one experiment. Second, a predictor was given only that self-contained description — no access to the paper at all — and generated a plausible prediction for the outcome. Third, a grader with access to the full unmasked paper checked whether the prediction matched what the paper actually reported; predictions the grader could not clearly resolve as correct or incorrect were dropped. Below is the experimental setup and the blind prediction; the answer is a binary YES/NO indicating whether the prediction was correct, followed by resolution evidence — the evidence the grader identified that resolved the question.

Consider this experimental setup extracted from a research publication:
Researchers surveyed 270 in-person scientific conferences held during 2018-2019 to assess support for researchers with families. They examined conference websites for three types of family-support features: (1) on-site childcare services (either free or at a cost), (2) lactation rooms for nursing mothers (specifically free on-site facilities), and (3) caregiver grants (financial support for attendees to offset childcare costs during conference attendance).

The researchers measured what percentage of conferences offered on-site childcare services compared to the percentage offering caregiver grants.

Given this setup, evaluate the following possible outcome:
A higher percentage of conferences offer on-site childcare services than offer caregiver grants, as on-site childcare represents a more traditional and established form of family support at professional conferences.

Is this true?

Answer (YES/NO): YES